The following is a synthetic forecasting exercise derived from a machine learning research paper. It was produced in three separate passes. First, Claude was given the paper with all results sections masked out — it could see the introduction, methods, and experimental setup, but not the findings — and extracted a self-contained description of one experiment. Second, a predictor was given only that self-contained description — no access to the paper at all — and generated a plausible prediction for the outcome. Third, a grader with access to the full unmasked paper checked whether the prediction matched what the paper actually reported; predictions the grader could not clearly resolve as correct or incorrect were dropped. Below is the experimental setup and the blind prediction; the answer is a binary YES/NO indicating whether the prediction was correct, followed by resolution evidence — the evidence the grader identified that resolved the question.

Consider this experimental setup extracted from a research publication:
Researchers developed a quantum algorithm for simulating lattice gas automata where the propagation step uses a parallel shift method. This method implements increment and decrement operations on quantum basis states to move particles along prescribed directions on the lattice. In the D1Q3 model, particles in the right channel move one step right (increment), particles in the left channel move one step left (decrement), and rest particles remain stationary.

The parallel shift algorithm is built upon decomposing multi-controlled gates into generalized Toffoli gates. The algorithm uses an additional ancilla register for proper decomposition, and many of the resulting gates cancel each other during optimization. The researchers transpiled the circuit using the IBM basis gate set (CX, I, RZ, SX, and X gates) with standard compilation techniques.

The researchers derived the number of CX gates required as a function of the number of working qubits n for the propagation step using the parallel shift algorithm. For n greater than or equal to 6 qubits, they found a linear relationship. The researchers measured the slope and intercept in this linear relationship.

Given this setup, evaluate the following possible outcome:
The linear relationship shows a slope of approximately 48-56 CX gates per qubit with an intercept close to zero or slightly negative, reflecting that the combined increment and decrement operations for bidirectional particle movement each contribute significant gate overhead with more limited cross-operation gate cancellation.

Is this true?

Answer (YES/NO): NO